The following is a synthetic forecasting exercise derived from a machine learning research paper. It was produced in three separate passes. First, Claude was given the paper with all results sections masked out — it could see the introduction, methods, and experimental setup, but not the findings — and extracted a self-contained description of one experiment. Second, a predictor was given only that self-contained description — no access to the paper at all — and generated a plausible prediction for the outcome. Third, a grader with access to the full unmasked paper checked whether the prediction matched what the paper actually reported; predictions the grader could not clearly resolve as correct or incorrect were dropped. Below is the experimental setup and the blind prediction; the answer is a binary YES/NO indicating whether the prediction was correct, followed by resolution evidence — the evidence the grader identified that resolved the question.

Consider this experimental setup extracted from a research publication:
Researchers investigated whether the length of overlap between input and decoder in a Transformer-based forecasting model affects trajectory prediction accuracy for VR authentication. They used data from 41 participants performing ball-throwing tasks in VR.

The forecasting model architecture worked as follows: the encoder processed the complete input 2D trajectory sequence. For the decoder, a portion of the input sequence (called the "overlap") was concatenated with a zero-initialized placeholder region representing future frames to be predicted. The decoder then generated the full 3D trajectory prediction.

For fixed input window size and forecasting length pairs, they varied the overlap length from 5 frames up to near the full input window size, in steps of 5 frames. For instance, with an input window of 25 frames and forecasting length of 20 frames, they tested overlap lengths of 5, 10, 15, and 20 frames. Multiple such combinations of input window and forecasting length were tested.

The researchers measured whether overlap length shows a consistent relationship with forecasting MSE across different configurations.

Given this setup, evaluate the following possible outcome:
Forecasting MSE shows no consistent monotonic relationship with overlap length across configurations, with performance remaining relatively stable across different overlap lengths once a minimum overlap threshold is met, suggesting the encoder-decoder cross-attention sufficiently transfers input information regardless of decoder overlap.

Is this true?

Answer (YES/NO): YES